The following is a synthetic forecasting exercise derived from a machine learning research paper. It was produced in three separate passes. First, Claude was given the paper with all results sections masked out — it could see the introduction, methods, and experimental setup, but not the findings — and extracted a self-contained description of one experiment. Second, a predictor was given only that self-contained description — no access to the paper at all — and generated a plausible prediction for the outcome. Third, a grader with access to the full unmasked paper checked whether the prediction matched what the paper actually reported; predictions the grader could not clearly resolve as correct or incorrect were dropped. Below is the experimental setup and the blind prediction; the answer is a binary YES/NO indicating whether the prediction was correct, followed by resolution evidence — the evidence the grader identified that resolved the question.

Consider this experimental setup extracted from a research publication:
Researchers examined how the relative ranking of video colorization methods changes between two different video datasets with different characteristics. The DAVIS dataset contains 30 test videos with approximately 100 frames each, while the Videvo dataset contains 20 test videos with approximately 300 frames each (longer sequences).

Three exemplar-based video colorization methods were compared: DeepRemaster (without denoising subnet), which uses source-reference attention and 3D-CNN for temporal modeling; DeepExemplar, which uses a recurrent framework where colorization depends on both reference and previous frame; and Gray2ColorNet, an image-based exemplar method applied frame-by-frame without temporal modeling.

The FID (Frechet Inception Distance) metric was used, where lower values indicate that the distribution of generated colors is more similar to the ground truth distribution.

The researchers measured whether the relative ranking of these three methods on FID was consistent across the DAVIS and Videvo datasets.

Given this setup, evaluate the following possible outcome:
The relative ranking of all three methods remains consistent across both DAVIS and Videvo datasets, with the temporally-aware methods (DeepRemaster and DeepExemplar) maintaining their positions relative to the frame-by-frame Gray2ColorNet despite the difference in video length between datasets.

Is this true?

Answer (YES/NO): YES